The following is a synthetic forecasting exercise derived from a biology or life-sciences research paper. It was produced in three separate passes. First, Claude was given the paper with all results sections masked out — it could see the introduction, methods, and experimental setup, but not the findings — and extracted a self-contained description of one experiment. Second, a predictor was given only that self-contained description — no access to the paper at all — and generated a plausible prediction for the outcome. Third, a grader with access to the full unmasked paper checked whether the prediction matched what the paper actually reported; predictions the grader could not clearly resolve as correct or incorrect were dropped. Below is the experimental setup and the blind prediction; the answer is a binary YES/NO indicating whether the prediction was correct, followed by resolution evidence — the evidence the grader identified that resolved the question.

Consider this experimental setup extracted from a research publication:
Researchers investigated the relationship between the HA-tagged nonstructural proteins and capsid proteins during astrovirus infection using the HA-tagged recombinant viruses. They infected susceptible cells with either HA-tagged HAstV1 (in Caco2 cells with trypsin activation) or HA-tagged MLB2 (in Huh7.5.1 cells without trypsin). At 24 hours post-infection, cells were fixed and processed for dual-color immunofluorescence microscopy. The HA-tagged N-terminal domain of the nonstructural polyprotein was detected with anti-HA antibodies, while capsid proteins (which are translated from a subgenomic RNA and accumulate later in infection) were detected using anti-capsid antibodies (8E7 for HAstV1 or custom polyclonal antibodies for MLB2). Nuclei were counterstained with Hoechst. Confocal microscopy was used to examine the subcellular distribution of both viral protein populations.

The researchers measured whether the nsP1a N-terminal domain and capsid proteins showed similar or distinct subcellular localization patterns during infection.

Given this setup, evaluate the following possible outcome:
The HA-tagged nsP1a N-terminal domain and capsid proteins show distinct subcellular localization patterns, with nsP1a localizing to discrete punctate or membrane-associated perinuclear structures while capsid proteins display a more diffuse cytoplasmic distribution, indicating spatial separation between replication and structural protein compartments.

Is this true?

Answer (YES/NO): YES